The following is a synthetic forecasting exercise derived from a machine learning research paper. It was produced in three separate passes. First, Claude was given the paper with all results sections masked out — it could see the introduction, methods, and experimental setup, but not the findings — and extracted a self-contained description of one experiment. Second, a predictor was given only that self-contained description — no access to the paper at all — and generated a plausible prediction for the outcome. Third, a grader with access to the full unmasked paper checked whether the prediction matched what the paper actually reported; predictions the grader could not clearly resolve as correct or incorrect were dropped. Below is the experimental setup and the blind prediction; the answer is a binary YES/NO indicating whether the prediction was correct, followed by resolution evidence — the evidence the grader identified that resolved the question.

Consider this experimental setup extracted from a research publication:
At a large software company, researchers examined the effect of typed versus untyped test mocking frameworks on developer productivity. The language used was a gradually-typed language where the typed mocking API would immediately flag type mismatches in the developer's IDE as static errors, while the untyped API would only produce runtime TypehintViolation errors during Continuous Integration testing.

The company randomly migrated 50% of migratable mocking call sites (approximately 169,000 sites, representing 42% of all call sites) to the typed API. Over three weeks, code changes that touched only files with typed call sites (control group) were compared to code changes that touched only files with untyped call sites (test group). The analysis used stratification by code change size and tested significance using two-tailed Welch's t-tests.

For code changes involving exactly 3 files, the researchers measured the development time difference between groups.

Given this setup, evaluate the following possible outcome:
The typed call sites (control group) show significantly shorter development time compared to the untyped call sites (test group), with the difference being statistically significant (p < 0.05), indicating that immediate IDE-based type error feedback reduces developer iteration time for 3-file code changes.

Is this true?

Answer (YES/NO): YES